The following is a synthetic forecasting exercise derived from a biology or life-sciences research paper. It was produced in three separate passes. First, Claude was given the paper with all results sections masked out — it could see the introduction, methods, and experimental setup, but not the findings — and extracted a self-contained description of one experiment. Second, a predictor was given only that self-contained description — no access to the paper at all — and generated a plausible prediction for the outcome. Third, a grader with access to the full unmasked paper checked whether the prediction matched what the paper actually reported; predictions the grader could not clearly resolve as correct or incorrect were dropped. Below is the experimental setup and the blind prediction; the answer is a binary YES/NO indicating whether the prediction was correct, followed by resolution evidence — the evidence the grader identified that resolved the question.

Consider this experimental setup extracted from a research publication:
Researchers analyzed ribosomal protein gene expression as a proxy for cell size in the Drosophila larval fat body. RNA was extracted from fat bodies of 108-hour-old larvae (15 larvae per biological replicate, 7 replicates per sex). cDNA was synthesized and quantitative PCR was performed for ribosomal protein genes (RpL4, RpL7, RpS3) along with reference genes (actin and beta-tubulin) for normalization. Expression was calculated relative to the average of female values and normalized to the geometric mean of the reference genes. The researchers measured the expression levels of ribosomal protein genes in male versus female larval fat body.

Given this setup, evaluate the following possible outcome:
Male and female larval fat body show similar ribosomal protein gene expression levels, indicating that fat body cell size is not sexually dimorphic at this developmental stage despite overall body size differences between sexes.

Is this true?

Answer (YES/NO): NO